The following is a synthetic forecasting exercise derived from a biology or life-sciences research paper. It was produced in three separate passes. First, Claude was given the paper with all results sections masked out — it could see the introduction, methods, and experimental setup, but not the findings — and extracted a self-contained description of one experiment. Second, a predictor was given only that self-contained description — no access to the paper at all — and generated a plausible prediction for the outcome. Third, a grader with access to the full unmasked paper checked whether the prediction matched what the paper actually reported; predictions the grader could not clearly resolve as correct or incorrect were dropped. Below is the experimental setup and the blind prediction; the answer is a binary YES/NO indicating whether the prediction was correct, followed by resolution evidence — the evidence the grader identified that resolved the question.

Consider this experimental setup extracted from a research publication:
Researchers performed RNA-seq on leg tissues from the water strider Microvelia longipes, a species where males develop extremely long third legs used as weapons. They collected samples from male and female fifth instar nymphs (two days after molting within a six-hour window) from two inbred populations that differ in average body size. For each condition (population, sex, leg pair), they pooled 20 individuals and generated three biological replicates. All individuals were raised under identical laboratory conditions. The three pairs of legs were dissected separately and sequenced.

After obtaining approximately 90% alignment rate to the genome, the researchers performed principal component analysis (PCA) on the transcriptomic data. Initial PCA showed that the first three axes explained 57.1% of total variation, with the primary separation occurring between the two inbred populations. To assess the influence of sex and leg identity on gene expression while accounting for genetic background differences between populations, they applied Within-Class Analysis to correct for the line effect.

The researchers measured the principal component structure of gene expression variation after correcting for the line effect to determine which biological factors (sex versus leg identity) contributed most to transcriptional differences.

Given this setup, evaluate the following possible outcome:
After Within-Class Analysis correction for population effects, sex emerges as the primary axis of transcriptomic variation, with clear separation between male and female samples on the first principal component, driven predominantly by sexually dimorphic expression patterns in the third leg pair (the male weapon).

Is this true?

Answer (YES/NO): NO